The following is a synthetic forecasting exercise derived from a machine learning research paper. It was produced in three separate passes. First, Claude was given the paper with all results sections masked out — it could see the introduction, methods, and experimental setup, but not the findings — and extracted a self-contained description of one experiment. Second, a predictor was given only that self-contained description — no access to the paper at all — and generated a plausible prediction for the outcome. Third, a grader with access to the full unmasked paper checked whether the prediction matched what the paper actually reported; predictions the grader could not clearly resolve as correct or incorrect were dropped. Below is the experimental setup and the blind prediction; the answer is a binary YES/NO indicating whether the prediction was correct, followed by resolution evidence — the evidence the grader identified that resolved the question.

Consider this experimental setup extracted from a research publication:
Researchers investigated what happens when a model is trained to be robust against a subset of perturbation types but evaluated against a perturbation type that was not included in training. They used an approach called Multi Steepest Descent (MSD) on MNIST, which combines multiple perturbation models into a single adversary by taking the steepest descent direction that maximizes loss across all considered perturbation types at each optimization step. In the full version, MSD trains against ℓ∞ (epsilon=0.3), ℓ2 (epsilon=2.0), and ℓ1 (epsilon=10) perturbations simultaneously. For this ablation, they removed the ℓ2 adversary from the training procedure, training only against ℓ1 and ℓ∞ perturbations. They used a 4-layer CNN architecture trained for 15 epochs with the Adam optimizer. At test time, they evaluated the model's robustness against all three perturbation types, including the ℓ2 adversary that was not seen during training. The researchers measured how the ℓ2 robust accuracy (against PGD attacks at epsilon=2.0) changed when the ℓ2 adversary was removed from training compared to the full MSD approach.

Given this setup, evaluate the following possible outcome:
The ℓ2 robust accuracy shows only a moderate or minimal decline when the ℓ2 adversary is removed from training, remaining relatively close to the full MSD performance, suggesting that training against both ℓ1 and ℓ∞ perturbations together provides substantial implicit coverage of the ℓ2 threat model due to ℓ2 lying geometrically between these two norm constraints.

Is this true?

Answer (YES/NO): YES